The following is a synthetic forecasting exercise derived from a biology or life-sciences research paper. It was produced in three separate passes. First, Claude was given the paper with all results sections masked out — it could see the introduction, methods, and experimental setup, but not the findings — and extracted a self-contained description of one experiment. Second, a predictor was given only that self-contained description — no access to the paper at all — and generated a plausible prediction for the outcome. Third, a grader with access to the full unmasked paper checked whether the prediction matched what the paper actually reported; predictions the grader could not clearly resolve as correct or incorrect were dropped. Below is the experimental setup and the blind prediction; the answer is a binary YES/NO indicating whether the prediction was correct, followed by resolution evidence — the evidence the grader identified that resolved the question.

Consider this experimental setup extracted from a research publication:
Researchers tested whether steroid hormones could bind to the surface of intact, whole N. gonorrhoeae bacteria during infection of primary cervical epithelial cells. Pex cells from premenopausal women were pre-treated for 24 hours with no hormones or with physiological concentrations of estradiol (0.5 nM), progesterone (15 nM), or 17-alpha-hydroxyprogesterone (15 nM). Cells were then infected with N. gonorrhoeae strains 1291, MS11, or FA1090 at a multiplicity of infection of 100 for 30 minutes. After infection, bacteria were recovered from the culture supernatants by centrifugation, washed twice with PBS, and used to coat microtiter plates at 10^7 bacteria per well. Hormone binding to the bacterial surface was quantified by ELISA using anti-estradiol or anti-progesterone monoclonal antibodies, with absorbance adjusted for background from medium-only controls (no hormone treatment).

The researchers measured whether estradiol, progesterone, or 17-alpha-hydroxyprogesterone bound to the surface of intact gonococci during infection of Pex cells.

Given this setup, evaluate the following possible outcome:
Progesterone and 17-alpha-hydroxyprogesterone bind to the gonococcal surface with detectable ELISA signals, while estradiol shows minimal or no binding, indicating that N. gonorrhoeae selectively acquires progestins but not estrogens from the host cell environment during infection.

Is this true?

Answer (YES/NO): NO